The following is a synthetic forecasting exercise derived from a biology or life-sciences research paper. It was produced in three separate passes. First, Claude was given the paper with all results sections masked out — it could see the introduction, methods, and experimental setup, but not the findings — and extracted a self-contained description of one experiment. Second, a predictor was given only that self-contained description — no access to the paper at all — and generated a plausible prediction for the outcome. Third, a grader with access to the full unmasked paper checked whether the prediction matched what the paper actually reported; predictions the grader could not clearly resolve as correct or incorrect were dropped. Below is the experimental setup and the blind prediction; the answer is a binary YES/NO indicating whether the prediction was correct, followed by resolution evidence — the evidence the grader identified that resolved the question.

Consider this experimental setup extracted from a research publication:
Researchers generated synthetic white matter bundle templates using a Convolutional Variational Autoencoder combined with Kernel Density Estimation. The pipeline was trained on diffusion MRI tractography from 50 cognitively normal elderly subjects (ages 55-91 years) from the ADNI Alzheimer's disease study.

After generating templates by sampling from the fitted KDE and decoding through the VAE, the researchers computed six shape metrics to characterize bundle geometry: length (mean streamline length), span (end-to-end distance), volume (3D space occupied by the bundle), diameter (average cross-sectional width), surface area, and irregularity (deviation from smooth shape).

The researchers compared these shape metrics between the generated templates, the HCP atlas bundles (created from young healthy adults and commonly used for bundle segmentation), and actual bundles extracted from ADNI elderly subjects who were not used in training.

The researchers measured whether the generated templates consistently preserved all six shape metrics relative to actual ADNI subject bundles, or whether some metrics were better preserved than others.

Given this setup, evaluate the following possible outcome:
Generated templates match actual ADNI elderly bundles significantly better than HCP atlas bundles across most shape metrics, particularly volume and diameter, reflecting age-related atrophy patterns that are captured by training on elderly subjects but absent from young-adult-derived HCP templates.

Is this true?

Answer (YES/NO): NO